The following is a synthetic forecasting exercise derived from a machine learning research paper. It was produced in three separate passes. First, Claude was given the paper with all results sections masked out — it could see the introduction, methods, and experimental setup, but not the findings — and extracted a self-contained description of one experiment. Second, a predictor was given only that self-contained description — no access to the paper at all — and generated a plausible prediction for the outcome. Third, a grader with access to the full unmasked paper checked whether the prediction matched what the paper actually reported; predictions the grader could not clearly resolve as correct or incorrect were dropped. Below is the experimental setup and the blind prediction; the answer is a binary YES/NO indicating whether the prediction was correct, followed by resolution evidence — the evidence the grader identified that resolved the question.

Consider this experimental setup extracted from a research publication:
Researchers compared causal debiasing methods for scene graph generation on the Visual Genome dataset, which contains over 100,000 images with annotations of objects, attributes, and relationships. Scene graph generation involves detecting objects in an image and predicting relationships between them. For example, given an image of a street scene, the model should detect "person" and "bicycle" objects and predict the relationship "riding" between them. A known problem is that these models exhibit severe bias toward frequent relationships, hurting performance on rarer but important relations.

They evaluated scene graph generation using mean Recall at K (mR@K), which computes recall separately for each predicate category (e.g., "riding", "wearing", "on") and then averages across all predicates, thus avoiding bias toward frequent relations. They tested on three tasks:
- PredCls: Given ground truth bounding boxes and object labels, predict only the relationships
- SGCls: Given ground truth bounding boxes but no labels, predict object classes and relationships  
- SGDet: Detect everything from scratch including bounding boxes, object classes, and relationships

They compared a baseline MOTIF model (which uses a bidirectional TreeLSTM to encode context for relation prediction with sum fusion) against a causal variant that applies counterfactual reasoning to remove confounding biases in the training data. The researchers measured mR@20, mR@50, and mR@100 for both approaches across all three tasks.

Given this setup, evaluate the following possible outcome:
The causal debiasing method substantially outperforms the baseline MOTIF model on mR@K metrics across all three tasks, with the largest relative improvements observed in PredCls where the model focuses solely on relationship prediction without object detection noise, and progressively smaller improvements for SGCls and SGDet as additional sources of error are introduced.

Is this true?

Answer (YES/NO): YES